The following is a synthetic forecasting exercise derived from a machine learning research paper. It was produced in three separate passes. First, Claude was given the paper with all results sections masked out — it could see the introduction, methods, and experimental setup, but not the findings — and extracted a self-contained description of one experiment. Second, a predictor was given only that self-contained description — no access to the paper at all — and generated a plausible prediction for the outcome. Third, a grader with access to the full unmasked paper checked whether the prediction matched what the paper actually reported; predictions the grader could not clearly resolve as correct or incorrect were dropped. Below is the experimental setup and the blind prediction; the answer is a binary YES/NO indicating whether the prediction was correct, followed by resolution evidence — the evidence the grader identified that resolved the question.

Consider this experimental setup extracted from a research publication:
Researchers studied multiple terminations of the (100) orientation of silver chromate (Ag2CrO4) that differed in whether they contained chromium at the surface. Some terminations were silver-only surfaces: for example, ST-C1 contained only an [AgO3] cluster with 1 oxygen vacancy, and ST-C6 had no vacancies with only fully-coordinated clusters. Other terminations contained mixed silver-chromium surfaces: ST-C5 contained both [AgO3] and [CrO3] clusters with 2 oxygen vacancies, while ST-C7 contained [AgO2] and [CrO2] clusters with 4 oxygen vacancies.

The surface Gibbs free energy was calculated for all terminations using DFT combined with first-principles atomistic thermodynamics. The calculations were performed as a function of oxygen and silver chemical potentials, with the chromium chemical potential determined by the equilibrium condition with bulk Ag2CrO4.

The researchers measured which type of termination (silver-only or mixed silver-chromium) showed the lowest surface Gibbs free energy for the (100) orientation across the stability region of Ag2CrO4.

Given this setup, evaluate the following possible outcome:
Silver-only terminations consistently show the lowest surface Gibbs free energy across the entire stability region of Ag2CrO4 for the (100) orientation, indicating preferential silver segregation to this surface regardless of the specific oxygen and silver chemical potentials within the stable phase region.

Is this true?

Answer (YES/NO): NO